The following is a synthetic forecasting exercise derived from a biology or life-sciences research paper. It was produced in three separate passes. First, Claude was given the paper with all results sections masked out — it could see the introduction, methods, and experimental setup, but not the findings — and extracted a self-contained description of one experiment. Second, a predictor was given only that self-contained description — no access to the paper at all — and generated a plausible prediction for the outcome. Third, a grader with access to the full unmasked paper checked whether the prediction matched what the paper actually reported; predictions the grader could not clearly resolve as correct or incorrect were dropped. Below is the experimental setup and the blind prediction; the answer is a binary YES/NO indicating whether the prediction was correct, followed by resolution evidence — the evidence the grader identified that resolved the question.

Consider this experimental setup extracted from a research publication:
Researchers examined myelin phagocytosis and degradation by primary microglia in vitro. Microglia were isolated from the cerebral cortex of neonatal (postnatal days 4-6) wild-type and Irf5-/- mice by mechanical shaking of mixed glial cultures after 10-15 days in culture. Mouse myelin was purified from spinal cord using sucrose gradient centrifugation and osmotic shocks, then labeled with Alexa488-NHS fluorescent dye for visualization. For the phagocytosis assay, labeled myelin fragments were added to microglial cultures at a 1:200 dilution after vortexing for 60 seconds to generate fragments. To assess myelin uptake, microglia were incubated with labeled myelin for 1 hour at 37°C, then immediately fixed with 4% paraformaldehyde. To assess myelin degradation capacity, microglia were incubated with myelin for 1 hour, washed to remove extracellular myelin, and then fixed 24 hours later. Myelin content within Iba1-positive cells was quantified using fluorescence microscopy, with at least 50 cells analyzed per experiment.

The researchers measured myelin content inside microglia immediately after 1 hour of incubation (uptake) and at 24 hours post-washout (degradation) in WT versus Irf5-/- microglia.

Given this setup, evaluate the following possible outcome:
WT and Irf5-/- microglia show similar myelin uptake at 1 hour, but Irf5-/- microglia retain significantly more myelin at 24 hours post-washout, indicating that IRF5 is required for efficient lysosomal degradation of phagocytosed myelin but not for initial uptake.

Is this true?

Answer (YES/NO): NO